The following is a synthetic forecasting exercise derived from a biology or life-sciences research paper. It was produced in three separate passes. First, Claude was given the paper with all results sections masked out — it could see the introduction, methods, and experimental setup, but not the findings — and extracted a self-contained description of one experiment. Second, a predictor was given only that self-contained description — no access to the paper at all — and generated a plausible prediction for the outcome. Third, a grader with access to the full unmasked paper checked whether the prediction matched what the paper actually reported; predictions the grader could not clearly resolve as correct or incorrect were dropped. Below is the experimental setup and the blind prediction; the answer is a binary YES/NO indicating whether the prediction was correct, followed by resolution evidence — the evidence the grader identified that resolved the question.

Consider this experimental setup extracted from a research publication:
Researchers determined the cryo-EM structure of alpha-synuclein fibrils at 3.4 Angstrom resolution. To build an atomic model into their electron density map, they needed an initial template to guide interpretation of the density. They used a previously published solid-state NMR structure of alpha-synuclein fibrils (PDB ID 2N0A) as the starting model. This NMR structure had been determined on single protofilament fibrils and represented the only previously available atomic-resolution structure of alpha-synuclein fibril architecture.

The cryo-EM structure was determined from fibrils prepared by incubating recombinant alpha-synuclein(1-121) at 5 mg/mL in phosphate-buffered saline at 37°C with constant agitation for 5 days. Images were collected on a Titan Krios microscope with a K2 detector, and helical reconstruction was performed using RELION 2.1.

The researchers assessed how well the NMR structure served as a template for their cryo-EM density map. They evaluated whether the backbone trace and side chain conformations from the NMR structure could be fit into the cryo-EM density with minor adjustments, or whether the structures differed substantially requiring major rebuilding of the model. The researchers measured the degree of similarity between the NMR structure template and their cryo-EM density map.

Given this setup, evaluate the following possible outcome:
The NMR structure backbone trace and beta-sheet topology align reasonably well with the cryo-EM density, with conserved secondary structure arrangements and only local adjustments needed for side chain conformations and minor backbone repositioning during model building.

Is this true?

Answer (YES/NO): NO